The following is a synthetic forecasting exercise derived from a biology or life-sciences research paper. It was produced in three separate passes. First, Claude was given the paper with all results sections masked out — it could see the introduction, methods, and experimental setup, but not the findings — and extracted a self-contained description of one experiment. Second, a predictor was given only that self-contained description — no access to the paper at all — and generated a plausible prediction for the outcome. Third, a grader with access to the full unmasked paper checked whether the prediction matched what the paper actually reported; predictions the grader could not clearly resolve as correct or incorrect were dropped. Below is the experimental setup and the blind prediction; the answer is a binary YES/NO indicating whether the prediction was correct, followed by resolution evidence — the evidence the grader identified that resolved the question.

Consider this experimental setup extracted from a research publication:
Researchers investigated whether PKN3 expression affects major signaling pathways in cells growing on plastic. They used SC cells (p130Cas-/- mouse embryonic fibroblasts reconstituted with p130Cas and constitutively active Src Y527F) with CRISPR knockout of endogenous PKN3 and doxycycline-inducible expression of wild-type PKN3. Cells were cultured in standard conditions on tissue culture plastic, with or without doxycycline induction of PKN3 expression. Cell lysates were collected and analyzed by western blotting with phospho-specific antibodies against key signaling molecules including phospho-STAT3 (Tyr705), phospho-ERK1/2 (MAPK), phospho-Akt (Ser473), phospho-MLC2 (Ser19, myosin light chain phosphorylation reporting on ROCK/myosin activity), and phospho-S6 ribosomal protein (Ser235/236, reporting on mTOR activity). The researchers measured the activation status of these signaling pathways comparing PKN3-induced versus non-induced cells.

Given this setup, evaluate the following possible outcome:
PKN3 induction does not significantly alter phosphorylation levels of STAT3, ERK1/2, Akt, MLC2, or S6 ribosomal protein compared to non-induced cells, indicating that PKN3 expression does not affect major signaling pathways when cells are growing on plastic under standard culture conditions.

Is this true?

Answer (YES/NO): YES